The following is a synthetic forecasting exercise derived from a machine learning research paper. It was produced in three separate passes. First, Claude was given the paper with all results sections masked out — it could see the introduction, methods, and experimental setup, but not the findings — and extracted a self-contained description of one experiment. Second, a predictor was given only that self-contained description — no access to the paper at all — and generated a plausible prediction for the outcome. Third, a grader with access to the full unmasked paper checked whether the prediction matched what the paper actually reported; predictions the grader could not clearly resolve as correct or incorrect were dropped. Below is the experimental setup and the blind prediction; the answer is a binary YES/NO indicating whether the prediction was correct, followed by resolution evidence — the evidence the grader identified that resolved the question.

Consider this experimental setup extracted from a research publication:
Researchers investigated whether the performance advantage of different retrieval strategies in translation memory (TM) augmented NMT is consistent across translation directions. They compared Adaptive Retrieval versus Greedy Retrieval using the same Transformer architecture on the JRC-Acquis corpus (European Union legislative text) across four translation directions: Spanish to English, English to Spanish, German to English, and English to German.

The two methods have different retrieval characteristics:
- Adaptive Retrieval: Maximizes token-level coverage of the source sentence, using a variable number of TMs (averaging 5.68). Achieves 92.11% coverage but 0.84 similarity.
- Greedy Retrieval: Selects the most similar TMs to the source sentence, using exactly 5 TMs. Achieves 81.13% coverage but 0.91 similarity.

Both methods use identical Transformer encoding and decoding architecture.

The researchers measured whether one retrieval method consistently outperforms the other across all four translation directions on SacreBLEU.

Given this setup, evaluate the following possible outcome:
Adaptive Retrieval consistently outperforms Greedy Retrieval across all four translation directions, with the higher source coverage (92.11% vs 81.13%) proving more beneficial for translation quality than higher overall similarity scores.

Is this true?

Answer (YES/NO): NO